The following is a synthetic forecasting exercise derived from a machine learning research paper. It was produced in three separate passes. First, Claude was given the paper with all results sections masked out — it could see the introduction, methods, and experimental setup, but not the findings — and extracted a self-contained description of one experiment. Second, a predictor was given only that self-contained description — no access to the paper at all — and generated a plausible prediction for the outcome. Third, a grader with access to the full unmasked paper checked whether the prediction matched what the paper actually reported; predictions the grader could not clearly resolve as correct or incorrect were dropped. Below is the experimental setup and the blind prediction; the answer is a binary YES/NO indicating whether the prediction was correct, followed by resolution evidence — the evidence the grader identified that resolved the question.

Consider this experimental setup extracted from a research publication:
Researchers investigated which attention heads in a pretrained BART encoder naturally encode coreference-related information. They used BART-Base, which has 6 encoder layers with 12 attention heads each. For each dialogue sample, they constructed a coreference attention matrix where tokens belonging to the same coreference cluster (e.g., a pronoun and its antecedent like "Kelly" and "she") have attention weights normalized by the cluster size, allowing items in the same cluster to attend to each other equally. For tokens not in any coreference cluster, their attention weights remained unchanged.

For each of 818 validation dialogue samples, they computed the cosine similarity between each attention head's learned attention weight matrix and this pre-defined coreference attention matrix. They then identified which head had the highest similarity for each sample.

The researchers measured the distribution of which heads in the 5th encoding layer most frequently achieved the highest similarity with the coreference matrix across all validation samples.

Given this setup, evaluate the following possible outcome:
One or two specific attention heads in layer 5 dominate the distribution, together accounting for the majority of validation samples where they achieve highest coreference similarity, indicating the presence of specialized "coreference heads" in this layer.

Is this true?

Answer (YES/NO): YES